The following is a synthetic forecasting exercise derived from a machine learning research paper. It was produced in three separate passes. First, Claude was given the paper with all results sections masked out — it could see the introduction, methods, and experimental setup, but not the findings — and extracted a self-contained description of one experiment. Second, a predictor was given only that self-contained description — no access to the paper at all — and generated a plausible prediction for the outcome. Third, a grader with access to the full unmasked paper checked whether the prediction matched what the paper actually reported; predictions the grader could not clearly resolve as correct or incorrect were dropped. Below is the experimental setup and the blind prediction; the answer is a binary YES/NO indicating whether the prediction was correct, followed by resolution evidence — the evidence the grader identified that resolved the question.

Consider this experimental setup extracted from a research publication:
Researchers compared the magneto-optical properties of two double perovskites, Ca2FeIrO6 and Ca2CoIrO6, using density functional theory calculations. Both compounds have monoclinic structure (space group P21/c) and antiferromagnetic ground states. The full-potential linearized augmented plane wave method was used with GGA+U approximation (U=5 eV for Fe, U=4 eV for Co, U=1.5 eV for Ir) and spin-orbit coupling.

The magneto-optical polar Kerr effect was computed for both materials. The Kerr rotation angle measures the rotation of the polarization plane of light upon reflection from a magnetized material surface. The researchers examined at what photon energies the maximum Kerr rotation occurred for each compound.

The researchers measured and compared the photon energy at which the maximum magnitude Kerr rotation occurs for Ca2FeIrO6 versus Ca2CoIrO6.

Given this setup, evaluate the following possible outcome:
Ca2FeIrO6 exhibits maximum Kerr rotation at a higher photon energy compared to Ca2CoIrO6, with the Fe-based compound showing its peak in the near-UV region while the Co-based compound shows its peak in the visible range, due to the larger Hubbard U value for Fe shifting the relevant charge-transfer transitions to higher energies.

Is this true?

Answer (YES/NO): NO